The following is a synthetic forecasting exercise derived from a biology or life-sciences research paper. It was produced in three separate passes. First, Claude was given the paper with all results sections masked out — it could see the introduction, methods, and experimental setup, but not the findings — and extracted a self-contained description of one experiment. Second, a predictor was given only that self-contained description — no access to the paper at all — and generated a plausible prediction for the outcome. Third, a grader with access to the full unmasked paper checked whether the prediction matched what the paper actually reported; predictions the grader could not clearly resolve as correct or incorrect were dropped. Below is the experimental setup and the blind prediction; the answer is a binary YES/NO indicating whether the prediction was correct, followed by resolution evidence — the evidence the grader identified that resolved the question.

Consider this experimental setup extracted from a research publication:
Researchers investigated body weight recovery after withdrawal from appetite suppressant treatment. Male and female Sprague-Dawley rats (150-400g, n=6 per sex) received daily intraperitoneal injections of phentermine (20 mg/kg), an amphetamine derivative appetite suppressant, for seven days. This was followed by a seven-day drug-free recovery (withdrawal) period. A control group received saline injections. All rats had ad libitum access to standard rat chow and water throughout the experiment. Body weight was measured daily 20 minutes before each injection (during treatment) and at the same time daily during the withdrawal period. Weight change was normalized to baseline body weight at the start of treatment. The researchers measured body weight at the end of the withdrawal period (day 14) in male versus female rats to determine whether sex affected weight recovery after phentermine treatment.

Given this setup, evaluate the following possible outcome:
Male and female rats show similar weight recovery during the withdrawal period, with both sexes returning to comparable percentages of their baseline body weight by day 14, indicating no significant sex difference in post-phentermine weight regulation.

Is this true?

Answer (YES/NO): YES